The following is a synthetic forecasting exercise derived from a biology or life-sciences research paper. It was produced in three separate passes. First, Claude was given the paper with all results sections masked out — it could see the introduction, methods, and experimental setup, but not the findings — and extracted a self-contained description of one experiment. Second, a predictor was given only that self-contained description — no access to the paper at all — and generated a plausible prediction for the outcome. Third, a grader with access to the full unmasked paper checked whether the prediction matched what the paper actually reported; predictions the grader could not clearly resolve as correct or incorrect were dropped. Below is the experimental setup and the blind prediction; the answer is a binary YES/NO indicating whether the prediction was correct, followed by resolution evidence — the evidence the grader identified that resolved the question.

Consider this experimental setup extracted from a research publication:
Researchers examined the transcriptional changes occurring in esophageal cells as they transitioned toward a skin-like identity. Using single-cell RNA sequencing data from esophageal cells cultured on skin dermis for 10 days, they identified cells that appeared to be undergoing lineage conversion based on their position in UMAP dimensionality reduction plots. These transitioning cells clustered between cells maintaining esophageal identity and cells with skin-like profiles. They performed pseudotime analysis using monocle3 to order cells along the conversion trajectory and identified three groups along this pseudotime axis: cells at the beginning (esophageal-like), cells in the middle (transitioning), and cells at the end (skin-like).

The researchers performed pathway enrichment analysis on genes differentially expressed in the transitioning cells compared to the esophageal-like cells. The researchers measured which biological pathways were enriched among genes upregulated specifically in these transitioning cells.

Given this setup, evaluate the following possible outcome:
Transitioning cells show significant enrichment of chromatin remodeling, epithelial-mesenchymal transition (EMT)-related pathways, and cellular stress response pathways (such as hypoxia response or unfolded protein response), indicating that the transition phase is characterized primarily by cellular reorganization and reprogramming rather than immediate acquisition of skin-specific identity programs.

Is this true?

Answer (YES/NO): NO